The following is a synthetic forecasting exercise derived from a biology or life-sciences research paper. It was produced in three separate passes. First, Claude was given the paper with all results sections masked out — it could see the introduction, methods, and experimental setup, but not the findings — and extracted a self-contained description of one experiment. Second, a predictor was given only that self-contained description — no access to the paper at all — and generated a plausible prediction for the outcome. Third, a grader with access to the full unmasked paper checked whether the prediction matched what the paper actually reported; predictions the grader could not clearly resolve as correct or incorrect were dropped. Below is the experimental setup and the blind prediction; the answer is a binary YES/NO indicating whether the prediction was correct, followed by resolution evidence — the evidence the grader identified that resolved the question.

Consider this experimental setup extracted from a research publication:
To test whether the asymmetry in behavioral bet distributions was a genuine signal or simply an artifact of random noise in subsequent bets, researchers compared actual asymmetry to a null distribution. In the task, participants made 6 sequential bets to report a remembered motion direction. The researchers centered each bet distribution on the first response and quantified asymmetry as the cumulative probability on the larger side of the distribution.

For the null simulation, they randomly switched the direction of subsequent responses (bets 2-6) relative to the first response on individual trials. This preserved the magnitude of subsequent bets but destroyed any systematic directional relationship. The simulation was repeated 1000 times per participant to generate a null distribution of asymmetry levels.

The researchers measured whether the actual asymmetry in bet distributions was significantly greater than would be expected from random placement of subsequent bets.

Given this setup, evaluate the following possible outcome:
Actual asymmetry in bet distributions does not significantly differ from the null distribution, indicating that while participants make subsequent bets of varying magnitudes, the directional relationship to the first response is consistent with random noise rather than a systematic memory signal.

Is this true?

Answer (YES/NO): NO